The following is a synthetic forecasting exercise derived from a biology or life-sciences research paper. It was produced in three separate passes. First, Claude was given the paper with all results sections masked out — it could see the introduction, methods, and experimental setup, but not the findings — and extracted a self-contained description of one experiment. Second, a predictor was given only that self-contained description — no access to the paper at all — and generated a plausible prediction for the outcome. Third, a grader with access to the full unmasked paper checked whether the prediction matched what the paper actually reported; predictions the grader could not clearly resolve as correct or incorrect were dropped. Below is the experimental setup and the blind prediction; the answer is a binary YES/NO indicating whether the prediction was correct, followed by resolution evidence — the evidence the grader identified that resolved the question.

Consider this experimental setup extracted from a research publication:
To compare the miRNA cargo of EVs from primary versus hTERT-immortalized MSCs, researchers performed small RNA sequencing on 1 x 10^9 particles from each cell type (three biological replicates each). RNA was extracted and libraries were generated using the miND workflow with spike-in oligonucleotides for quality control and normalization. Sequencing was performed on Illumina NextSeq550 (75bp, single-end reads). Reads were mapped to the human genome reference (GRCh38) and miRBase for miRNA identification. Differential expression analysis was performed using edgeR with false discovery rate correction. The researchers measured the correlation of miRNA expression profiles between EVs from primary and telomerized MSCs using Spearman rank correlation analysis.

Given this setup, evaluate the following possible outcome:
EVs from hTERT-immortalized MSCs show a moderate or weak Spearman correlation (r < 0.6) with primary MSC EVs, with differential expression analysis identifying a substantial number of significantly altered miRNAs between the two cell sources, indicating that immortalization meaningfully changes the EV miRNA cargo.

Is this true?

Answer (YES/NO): NO